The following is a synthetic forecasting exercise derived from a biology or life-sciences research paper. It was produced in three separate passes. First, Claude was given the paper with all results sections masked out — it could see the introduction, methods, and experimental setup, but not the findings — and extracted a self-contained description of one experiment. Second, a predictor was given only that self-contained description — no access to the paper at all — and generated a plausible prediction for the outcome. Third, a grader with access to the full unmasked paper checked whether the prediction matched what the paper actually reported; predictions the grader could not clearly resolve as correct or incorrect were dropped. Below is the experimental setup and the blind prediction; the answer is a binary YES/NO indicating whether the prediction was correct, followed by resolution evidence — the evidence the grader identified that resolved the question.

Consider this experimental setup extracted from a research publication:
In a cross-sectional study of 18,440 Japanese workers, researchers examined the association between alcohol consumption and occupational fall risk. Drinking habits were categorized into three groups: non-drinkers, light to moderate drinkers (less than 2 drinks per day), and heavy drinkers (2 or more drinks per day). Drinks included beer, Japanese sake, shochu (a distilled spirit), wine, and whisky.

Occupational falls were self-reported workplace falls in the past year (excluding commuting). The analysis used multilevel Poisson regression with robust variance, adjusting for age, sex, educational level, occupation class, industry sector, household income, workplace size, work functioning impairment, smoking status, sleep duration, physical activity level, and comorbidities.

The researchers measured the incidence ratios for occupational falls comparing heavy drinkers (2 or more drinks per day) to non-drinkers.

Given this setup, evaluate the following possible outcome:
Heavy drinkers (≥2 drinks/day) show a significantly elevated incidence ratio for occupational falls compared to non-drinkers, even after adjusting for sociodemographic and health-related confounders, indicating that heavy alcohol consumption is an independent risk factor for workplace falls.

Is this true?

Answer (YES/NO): NO